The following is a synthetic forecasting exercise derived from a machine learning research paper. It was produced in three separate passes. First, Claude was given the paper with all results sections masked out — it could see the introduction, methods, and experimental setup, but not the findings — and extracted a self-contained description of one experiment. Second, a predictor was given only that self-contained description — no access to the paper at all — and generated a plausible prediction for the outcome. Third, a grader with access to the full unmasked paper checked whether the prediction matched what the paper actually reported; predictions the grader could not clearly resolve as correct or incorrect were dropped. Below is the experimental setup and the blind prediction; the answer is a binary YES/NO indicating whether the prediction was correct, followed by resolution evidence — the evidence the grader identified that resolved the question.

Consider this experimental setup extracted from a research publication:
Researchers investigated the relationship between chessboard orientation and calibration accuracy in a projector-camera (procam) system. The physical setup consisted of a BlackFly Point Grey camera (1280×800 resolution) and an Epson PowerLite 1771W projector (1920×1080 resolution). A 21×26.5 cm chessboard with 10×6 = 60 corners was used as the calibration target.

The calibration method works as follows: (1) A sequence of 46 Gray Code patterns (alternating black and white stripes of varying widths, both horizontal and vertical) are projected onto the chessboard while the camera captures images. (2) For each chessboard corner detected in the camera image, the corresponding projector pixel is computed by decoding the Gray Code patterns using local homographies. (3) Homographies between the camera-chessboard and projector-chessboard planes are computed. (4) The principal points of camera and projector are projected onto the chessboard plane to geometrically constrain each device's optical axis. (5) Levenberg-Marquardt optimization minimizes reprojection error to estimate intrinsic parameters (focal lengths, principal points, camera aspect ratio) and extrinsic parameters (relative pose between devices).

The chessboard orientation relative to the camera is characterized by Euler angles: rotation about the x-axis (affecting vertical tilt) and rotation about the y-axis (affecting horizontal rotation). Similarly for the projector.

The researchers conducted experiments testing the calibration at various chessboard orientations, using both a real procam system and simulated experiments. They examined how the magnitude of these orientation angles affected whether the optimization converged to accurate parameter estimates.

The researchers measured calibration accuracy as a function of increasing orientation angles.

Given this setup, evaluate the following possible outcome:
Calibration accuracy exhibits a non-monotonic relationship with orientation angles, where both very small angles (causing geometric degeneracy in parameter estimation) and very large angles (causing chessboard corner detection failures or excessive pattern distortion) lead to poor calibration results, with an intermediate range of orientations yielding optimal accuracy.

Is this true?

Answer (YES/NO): NO